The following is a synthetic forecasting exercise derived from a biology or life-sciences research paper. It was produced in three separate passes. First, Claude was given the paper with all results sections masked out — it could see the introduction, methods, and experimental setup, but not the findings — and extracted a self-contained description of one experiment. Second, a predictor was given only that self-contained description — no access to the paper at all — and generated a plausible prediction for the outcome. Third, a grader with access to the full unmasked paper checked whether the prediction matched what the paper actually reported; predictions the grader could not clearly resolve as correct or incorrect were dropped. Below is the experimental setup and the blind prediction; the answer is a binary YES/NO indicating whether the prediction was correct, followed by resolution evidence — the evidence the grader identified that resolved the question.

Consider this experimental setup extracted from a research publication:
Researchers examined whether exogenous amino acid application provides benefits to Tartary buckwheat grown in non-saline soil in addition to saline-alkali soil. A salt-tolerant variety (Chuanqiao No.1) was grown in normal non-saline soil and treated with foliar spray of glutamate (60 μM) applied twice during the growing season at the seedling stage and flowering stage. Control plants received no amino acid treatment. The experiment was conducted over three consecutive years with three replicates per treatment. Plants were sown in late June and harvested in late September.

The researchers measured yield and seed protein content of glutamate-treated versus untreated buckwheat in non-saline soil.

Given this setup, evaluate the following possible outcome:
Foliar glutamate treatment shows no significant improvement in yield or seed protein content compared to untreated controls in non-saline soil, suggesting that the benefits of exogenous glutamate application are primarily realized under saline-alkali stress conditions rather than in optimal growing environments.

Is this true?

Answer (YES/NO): YES